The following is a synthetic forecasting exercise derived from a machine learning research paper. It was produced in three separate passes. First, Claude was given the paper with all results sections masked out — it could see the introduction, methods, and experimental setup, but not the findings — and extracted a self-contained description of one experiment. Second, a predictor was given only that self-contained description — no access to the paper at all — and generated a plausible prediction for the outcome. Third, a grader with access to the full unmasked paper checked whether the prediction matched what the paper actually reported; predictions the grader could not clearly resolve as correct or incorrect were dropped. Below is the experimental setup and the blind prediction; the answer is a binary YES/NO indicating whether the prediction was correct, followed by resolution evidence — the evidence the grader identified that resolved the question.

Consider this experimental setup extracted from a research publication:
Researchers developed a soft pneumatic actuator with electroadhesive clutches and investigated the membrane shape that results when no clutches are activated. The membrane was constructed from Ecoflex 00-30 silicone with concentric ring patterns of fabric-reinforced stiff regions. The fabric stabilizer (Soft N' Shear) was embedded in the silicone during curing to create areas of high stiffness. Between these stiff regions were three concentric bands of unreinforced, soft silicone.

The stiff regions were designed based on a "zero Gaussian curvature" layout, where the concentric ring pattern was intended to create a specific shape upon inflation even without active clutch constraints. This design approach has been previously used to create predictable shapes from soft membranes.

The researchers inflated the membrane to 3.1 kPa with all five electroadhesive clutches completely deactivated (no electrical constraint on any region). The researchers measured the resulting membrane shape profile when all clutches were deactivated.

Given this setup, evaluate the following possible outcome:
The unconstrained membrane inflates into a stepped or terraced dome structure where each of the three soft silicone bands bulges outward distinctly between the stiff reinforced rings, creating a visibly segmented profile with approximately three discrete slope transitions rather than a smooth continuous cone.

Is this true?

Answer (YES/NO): NO